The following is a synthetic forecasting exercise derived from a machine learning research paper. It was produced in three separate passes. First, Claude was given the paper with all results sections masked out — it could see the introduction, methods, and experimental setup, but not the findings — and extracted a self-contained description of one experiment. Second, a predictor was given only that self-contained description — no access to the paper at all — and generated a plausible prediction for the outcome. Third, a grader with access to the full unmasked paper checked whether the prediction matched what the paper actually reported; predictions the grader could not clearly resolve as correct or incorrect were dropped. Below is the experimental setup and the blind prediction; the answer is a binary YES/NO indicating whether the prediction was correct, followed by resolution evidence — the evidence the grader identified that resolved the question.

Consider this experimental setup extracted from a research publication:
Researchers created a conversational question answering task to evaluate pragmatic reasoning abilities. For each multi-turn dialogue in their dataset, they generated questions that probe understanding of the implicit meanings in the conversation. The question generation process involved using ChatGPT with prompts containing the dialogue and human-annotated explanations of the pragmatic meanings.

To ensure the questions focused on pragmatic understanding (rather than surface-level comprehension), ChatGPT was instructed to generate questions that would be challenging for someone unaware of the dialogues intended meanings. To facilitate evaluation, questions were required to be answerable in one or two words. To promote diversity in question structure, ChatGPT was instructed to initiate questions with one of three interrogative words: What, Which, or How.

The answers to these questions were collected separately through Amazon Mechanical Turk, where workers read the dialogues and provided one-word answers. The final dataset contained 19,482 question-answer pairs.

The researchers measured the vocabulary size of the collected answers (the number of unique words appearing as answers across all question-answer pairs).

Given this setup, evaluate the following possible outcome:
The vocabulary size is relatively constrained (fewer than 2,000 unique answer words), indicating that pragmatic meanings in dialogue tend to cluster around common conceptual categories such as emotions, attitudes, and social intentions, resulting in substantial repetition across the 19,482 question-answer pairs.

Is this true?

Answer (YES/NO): NO